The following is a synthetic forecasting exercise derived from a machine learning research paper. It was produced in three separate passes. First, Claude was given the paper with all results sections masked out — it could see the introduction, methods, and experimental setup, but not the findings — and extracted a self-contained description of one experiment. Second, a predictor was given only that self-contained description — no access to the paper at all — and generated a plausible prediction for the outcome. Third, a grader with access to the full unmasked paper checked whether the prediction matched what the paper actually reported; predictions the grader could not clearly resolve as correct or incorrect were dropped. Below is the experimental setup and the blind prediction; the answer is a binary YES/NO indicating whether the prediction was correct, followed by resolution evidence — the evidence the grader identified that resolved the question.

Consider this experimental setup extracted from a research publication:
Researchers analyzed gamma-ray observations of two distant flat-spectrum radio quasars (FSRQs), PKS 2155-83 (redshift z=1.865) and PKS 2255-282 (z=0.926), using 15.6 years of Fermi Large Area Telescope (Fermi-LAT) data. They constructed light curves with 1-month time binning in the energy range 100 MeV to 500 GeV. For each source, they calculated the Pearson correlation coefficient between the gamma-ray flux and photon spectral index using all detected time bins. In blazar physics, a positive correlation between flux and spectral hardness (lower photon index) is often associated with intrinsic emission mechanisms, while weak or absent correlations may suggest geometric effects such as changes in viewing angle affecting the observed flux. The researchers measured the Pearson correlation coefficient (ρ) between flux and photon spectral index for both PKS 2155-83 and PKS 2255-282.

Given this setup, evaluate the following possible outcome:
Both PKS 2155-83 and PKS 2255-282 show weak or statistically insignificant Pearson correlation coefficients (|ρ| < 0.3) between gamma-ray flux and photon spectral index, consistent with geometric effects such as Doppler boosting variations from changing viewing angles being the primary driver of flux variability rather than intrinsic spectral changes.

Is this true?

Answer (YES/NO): YES